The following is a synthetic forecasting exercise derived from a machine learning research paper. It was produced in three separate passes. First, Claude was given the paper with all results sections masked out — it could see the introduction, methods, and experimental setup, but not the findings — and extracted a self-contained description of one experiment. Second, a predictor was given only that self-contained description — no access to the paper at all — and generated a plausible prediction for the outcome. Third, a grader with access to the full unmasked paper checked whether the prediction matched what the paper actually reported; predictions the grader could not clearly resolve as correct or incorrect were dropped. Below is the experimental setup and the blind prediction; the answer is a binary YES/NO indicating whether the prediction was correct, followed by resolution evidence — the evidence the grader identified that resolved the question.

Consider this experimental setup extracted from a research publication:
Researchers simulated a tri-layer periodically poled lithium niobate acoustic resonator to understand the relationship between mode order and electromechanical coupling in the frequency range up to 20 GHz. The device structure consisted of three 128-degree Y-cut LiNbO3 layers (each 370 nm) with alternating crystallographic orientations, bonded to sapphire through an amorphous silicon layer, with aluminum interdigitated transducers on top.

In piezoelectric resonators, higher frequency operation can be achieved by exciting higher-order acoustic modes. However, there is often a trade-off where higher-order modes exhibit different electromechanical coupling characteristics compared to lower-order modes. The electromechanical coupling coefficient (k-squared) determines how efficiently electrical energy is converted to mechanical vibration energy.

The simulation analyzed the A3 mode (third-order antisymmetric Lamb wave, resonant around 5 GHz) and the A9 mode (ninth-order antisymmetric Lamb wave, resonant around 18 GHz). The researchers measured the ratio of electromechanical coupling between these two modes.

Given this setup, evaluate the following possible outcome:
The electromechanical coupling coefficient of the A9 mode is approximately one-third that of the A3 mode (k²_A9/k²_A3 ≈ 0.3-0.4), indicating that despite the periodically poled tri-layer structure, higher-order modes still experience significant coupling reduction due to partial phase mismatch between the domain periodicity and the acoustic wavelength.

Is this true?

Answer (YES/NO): NO